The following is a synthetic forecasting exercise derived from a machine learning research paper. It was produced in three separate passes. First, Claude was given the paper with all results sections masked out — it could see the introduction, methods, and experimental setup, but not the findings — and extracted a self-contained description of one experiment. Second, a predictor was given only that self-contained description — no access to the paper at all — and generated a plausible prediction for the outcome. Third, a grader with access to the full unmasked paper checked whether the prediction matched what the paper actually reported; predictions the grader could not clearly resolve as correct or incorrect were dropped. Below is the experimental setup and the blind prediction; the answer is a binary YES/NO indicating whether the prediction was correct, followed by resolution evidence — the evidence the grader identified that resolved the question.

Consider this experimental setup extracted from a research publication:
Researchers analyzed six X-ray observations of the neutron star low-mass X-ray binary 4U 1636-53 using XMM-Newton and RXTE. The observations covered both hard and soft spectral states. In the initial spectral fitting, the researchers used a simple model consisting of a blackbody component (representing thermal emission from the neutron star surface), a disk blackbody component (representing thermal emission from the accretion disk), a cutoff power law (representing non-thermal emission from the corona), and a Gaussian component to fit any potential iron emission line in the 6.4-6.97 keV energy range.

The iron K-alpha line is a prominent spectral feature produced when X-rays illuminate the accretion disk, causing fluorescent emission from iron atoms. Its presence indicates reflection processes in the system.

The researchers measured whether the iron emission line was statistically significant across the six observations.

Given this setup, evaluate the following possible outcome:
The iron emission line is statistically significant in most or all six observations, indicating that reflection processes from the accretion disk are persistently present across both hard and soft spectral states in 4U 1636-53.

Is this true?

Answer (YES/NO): YES